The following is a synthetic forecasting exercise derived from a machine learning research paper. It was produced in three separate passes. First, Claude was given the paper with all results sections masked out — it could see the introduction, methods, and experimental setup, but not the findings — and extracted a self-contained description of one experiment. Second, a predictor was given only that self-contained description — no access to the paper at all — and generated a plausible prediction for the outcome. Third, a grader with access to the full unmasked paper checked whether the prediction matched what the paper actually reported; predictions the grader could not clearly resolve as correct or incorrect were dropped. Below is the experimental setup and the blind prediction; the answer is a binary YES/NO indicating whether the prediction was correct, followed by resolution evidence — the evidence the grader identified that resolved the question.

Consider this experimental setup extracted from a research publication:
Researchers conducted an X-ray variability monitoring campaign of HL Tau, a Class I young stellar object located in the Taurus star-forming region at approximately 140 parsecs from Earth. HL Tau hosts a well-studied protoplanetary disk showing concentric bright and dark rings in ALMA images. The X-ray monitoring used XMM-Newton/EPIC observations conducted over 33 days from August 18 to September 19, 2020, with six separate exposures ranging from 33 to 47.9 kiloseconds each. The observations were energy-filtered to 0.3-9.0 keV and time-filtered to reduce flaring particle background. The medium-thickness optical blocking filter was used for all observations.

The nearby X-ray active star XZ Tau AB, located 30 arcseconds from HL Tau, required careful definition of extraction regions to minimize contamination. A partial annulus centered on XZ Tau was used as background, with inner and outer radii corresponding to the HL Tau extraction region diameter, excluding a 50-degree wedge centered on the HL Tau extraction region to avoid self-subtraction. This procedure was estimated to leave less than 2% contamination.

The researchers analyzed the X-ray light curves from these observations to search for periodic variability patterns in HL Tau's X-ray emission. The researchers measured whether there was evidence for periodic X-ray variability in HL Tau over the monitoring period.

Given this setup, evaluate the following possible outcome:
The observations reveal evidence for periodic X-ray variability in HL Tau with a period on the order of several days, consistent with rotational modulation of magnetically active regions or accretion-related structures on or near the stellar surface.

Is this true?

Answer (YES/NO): NO